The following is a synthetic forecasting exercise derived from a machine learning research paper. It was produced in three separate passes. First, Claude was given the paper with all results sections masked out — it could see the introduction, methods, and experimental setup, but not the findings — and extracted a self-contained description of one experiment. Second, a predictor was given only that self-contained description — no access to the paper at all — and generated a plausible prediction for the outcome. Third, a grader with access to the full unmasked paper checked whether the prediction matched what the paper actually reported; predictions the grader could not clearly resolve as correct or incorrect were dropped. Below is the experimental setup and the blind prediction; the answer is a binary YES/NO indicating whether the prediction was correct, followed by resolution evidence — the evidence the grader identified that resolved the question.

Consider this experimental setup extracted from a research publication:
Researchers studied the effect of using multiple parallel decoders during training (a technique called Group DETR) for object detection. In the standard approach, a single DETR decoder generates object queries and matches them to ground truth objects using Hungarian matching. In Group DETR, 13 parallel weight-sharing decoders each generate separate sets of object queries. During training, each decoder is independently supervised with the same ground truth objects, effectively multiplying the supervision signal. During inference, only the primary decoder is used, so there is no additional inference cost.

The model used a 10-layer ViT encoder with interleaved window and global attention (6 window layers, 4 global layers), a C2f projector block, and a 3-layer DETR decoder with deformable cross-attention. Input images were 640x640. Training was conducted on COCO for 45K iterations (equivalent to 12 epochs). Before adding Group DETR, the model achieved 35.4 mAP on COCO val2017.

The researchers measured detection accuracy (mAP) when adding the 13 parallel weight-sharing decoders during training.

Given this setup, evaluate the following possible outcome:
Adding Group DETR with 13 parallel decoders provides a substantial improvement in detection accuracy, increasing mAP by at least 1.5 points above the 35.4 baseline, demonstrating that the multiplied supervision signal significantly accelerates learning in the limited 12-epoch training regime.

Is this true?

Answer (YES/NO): YES